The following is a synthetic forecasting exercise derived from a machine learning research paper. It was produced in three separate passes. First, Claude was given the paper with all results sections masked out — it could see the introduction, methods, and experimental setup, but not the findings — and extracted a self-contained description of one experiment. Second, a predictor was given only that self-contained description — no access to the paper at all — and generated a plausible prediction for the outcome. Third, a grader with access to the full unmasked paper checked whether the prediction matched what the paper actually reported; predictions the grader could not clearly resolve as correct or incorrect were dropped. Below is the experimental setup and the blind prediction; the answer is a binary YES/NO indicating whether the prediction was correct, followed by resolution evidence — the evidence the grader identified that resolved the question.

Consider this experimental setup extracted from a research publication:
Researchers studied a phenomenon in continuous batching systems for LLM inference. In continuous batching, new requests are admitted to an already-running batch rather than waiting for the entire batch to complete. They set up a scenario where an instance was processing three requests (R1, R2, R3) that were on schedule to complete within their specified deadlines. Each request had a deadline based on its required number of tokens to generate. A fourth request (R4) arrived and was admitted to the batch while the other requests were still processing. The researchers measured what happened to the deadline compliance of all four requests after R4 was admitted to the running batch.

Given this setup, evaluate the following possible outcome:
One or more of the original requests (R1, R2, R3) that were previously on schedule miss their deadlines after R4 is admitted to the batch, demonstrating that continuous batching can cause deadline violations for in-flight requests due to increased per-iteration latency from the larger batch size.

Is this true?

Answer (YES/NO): YES